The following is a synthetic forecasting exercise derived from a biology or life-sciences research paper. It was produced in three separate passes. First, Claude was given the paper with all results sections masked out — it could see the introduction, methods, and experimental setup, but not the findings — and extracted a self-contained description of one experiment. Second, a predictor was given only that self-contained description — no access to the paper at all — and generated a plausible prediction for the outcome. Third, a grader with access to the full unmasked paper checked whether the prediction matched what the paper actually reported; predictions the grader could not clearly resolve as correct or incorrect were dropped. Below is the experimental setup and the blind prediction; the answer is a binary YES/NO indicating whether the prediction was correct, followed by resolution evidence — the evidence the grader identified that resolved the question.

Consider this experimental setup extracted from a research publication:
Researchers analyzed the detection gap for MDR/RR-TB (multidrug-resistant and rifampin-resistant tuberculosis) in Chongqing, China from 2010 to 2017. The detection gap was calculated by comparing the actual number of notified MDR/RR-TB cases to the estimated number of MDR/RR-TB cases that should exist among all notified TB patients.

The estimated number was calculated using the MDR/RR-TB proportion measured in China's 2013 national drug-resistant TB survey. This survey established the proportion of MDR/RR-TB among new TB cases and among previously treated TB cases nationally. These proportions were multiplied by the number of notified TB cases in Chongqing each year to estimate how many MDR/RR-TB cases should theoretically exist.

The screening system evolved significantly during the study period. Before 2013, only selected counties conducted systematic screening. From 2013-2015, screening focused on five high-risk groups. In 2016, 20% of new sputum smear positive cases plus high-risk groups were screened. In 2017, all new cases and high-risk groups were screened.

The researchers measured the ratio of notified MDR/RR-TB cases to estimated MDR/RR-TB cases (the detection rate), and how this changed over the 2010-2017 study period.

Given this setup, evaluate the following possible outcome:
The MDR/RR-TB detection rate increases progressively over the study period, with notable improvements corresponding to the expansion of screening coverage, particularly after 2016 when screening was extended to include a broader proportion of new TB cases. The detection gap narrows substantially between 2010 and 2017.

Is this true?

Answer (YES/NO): YES